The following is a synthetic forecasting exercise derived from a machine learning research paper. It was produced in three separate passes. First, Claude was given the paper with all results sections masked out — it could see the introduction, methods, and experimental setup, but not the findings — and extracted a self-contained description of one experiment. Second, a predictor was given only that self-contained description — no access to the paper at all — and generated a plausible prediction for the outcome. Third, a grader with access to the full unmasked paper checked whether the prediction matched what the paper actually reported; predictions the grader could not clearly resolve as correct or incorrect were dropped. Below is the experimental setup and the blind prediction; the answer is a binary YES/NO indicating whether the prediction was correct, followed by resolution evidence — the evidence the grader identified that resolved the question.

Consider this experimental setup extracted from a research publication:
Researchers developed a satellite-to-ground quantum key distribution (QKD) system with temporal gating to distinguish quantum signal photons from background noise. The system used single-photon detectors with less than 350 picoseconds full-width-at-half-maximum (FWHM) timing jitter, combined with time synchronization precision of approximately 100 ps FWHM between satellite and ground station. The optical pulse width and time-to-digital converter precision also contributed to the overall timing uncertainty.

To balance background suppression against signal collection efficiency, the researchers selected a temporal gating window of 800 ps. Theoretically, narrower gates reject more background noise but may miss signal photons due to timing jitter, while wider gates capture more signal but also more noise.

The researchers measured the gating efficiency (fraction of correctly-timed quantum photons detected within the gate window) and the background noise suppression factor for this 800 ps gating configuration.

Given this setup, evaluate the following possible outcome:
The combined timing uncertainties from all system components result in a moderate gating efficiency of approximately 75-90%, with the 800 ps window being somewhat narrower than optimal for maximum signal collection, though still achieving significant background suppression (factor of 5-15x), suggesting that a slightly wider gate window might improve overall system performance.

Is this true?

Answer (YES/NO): NO